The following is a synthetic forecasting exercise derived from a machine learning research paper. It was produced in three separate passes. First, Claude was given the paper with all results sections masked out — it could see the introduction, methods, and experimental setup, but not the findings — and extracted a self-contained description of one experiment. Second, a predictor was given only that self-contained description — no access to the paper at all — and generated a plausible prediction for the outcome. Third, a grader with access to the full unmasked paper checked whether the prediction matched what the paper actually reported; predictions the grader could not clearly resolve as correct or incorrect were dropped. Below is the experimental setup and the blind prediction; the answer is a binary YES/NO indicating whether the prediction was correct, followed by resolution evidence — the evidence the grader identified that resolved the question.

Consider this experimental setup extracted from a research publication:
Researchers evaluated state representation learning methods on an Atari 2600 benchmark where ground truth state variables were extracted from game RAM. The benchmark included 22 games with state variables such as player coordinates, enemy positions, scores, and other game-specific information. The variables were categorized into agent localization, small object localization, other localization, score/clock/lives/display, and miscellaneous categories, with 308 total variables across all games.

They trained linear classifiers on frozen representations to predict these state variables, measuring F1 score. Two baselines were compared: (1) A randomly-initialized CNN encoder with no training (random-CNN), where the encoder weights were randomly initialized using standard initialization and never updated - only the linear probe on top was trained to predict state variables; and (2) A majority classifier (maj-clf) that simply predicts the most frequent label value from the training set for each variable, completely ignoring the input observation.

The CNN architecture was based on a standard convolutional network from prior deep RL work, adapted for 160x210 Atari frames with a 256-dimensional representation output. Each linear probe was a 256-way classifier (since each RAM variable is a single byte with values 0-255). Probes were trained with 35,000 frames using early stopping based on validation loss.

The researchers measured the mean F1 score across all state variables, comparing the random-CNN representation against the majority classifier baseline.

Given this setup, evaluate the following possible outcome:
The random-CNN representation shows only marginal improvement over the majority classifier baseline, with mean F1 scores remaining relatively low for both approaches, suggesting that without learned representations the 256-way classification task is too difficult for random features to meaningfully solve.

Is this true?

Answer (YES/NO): NO